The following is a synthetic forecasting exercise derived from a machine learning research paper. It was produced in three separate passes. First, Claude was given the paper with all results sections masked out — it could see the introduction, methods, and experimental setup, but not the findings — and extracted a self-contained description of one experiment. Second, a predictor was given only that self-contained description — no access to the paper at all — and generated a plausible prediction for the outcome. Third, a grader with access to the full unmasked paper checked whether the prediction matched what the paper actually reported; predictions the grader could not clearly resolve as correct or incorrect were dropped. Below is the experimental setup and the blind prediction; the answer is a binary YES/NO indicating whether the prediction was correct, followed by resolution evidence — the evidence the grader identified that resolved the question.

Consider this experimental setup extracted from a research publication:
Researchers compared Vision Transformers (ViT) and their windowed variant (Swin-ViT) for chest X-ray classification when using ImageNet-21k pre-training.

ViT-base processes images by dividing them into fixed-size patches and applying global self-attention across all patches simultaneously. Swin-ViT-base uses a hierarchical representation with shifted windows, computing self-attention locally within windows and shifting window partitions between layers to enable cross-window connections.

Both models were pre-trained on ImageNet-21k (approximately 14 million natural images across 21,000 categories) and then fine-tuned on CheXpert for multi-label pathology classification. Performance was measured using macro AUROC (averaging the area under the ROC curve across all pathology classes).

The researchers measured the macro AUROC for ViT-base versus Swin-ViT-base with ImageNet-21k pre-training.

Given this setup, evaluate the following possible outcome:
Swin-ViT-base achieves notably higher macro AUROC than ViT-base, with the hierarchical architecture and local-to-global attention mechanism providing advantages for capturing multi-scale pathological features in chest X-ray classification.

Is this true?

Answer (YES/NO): NO